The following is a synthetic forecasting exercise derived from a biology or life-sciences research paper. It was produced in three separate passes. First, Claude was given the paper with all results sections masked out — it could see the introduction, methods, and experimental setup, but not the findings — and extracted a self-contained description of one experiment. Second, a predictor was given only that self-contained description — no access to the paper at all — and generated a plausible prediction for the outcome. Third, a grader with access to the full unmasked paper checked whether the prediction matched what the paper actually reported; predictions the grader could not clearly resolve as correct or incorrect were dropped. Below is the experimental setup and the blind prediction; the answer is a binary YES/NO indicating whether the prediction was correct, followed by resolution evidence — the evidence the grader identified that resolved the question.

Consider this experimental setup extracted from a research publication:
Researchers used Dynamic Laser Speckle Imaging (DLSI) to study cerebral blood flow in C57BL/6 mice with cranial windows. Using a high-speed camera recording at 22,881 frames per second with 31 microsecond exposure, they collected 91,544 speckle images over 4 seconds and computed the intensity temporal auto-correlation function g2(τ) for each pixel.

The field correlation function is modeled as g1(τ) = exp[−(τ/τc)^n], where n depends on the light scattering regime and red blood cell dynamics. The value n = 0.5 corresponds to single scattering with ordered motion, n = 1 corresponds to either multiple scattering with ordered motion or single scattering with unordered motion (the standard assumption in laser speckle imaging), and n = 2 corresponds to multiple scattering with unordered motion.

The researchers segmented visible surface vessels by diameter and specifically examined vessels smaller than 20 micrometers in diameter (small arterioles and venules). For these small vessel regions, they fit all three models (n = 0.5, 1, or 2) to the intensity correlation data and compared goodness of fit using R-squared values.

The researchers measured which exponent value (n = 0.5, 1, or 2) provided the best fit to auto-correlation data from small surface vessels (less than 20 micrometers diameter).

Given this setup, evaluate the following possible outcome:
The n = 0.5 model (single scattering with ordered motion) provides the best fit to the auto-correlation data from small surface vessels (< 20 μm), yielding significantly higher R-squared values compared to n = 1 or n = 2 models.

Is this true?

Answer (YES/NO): NO